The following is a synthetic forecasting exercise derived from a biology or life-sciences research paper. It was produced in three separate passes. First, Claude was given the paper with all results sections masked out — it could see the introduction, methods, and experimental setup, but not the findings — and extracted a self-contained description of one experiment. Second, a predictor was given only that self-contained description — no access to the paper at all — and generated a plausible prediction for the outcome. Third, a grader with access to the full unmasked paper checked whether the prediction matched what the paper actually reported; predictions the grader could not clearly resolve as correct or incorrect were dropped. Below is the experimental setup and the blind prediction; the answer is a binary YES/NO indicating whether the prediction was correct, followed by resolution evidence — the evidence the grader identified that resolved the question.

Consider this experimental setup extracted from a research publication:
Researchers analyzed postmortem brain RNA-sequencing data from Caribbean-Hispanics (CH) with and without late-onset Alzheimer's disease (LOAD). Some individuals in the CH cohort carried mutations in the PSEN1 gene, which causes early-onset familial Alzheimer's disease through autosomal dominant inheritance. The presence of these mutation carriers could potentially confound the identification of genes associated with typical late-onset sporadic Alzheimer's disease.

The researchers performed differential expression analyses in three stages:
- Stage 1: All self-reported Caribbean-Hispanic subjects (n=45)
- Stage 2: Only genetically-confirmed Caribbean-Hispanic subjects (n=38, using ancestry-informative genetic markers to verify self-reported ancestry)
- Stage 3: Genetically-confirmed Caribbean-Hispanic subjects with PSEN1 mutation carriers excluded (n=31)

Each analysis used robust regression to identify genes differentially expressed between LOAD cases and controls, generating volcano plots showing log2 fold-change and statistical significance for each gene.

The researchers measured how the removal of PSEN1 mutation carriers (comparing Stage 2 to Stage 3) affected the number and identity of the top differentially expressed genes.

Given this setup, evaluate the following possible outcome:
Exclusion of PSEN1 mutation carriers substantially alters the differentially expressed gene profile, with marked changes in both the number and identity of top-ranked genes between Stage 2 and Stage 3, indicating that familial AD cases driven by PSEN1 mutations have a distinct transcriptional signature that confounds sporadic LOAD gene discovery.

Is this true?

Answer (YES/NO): NO